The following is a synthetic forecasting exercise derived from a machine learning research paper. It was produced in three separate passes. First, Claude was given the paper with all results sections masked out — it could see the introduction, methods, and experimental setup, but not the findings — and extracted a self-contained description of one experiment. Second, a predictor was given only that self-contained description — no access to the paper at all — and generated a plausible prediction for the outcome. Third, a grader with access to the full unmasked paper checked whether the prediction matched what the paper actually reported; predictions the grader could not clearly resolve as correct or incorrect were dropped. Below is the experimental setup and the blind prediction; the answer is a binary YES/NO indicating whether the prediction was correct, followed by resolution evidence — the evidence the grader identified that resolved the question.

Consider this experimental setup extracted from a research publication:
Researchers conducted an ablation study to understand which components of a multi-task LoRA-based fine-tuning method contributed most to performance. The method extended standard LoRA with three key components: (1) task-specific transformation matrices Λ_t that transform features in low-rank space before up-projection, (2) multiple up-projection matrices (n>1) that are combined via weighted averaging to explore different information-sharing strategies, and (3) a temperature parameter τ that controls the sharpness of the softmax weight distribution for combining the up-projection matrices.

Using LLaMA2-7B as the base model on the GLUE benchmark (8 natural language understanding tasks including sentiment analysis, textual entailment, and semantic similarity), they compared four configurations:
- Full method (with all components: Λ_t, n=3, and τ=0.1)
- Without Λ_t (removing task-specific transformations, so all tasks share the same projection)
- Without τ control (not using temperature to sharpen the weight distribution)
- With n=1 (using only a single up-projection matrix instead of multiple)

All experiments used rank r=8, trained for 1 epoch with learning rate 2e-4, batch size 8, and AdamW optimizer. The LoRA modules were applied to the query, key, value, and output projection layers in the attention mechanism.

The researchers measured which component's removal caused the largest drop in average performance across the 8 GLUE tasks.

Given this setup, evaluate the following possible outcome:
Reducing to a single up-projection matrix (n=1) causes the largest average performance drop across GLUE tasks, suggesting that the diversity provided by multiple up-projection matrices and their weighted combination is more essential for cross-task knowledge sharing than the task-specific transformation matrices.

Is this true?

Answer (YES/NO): YES